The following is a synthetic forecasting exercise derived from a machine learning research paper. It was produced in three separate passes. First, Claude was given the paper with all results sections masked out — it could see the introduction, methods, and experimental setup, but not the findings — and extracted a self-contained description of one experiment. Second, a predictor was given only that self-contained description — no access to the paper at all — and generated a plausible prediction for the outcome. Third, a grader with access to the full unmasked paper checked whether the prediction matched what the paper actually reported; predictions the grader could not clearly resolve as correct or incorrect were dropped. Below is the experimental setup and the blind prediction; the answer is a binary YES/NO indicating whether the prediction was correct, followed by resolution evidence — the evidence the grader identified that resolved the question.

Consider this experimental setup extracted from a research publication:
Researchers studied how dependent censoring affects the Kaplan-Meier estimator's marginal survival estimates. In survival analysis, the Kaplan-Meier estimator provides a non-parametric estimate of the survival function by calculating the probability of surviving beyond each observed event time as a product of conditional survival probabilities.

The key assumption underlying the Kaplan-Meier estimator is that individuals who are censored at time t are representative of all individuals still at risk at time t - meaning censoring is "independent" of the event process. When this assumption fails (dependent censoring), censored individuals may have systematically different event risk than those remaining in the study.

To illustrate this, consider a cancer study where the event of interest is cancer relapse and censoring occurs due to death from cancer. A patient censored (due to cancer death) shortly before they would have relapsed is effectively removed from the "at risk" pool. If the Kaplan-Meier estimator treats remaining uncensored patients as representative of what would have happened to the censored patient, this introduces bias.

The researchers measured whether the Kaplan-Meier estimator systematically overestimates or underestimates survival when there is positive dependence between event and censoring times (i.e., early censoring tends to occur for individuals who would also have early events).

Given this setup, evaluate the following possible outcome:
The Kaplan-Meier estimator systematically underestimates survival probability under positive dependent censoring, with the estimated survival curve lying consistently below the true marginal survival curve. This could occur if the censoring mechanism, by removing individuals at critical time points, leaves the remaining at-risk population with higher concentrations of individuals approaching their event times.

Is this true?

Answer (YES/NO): NO